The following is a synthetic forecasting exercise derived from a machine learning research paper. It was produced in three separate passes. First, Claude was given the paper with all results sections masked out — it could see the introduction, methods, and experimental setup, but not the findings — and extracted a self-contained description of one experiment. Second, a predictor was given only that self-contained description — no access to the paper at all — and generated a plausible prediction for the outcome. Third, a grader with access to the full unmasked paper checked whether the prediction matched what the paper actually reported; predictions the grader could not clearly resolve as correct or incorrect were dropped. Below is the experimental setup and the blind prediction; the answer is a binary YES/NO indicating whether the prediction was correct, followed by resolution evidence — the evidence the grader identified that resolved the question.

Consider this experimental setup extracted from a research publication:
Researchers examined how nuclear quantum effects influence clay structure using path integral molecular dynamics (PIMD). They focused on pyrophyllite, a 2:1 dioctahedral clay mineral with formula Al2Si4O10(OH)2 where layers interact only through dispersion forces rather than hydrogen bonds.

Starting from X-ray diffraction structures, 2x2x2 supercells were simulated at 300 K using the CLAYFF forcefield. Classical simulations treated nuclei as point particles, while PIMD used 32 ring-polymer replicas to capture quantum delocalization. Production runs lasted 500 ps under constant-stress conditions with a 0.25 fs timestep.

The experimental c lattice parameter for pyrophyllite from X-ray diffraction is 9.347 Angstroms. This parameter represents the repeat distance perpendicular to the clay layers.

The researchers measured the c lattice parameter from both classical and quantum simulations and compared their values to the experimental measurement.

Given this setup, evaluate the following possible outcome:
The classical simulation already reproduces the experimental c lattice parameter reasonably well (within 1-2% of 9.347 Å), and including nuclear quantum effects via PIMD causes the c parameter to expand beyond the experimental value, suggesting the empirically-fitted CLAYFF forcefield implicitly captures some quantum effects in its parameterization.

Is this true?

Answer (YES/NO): YES